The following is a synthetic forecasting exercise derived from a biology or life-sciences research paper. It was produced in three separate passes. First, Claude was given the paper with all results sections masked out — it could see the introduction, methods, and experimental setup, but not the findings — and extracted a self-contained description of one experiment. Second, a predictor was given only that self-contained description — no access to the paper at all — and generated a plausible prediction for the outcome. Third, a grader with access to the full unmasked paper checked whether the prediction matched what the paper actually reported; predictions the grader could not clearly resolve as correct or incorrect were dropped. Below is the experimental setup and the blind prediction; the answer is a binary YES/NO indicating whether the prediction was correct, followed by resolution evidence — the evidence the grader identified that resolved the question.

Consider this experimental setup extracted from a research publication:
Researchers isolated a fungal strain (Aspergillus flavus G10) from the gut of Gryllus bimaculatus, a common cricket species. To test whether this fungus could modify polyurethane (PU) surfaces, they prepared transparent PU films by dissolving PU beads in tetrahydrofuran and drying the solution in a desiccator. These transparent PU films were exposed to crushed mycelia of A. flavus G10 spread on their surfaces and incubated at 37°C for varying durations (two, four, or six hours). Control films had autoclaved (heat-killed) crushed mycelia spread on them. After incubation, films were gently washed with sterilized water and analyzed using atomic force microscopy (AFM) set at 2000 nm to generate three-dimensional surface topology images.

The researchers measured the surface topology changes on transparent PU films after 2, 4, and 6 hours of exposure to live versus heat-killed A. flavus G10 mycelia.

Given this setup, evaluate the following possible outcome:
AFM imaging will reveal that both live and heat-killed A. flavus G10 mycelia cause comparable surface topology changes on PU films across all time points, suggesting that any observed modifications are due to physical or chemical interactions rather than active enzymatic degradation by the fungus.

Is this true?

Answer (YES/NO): NO